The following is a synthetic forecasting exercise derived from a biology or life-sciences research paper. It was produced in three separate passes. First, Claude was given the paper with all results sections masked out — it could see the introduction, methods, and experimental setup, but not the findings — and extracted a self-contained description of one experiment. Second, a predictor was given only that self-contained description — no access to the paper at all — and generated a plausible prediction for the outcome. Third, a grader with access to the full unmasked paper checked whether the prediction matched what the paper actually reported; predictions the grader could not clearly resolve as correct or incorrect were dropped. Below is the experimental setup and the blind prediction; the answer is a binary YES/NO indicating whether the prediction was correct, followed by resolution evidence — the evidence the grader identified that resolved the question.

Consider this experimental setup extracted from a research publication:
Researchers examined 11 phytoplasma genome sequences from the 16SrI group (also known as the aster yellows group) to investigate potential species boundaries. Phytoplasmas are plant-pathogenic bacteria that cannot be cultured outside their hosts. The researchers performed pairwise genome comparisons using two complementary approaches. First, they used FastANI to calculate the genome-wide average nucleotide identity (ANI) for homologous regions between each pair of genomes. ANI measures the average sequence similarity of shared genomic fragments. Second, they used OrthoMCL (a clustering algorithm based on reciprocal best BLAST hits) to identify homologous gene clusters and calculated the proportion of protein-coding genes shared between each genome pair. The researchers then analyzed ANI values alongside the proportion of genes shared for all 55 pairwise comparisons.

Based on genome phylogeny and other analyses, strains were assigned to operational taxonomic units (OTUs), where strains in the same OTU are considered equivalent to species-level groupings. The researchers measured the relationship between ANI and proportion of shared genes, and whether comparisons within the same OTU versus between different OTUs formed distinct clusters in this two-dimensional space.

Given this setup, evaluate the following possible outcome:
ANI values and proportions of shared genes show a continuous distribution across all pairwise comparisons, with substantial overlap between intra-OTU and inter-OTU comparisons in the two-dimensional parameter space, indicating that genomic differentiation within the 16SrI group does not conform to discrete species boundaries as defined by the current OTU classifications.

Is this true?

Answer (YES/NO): NO